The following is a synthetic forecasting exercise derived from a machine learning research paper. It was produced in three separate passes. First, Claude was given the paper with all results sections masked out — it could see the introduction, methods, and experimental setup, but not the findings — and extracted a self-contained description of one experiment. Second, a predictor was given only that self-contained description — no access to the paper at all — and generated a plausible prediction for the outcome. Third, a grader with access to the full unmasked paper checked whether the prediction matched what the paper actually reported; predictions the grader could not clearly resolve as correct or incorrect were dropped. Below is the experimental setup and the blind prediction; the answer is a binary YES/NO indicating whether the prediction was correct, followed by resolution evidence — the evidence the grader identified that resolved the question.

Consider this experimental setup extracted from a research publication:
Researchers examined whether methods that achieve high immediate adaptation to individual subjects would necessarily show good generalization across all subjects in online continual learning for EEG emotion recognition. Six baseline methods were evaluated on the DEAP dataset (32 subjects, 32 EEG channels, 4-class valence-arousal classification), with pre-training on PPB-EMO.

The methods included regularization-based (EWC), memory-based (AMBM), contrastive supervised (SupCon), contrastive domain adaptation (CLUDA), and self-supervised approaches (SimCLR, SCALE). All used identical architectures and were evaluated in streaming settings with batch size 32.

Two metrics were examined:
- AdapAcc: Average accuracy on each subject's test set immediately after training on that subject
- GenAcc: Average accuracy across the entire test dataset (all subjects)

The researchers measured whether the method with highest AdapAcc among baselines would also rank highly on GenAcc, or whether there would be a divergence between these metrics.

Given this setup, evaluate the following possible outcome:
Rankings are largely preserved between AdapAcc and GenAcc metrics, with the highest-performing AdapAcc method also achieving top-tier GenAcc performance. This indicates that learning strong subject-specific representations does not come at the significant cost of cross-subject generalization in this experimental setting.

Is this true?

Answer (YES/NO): NO